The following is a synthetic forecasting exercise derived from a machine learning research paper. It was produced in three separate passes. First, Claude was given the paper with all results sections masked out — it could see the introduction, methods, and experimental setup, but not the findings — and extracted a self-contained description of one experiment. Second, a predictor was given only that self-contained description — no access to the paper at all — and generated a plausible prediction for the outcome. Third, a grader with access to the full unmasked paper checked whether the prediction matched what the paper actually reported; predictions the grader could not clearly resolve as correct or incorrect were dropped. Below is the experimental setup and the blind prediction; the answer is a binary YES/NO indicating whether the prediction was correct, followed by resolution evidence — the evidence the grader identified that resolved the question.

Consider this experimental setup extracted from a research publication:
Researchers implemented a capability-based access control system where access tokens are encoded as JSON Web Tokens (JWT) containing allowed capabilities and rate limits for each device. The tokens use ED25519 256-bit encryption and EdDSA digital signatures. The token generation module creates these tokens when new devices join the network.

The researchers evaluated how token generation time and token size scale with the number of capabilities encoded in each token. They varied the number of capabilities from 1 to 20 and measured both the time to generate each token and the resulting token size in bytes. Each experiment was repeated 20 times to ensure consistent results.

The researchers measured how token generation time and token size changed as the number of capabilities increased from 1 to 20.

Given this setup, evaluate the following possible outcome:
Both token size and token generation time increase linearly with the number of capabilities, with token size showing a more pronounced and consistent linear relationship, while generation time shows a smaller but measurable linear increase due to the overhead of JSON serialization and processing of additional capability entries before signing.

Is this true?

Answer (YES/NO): NO